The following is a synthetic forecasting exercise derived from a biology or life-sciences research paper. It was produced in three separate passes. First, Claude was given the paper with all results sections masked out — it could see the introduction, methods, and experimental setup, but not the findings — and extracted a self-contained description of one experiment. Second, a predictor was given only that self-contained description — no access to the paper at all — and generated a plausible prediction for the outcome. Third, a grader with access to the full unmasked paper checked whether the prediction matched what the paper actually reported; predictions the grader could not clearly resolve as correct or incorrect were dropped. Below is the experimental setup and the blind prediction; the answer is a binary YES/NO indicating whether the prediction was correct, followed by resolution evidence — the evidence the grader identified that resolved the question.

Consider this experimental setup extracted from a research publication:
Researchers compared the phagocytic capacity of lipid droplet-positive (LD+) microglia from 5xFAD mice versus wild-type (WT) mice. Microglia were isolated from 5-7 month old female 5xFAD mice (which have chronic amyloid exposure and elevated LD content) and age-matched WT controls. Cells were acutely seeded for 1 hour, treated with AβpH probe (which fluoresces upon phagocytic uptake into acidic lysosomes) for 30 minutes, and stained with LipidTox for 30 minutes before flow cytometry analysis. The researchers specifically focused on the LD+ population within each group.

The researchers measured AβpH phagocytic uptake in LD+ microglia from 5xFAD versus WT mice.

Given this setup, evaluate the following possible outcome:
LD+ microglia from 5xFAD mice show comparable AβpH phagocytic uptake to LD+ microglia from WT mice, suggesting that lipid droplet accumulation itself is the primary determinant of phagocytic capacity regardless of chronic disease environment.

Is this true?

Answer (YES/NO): NO